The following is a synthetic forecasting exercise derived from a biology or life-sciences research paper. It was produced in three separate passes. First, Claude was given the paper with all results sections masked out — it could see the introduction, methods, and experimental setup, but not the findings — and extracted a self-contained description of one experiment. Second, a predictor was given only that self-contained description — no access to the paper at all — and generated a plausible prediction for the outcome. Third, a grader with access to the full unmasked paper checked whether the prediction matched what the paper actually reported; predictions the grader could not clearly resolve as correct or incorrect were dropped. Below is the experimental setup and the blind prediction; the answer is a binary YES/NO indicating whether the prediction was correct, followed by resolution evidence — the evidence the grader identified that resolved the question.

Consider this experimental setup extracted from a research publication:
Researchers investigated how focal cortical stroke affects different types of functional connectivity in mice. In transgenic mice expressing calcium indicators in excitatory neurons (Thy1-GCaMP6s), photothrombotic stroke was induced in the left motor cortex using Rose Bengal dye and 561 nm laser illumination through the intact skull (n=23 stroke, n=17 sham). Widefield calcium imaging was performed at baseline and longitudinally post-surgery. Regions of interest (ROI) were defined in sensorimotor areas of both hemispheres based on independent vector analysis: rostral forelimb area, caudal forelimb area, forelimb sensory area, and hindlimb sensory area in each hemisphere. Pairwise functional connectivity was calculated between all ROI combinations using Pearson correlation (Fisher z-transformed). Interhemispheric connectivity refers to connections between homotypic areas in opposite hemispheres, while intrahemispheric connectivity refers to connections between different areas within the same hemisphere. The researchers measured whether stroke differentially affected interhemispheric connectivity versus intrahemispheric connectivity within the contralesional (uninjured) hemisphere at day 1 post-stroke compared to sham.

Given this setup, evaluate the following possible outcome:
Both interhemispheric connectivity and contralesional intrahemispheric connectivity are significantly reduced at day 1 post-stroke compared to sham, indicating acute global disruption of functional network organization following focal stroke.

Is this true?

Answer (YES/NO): NO